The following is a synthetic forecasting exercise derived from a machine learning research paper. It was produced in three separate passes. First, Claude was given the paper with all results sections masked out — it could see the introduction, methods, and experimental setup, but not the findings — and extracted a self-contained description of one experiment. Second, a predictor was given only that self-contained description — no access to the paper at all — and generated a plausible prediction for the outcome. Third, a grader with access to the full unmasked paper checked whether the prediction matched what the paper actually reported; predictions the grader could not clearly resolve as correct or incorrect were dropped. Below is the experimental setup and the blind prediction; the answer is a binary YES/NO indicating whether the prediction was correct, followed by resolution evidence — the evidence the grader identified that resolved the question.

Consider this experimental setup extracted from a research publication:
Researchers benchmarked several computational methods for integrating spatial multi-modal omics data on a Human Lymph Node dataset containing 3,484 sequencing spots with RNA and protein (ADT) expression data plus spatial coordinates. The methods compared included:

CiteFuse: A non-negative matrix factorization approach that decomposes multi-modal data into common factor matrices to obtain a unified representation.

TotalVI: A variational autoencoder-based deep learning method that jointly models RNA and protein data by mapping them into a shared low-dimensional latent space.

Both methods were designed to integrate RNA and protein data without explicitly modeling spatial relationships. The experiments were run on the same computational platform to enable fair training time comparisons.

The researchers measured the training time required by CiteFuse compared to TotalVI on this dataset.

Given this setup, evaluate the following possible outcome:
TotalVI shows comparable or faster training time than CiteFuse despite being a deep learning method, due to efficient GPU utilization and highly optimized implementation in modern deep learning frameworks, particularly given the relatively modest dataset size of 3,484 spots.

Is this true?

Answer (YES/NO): YES